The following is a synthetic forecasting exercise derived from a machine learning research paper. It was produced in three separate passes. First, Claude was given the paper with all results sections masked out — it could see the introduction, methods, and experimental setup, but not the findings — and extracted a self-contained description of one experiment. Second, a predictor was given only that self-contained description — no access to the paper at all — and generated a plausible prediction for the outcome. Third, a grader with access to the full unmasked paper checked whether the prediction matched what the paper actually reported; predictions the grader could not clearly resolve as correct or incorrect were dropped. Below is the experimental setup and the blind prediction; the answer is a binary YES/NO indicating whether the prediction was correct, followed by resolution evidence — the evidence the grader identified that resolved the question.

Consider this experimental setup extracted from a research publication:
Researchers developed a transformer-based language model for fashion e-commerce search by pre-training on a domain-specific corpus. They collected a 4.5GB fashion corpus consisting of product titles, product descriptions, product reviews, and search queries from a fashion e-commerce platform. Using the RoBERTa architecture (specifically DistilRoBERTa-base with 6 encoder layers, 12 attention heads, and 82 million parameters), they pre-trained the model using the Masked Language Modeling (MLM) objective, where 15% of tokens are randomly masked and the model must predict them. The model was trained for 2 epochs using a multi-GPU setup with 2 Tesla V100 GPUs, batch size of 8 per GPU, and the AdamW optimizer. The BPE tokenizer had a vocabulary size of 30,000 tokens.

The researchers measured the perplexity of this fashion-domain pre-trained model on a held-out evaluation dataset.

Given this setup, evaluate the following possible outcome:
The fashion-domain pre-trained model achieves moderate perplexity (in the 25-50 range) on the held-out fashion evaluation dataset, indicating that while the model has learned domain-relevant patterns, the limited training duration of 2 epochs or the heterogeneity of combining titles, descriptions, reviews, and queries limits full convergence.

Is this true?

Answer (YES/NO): NO